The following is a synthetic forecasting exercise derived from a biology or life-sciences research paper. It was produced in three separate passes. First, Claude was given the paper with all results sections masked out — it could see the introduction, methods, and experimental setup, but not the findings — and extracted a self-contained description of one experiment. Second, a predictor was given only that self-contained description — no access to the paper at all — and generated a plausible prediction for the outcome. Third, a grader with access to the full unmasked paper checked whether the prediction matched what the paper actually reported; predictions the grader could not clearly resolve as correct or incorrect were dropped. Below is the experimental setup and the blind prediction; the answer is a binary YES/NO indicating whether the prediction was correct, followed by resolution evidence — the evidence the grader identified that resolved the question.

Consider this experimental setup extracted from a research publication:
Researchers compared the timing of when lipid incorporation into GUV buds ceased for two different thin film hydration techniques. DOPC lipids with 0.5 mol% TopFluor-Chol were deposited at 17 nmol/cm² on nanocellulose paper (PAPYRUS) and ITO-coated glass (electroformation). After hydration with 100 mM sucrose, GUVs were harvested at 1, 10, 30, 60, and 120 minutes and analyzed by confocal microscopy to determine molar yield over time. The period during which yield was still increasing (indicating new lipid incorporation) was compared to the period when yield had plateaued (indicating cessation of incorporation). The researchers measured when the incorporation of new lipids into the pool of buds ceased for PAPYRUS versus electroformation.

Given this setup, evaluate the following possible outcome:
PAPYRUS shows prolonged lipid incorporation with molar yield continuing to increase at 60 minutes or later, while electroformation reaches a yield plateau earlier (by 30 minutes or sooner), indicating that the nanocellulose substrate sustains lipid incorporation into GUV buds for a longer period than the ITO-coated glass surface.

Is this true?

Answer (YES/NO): NO